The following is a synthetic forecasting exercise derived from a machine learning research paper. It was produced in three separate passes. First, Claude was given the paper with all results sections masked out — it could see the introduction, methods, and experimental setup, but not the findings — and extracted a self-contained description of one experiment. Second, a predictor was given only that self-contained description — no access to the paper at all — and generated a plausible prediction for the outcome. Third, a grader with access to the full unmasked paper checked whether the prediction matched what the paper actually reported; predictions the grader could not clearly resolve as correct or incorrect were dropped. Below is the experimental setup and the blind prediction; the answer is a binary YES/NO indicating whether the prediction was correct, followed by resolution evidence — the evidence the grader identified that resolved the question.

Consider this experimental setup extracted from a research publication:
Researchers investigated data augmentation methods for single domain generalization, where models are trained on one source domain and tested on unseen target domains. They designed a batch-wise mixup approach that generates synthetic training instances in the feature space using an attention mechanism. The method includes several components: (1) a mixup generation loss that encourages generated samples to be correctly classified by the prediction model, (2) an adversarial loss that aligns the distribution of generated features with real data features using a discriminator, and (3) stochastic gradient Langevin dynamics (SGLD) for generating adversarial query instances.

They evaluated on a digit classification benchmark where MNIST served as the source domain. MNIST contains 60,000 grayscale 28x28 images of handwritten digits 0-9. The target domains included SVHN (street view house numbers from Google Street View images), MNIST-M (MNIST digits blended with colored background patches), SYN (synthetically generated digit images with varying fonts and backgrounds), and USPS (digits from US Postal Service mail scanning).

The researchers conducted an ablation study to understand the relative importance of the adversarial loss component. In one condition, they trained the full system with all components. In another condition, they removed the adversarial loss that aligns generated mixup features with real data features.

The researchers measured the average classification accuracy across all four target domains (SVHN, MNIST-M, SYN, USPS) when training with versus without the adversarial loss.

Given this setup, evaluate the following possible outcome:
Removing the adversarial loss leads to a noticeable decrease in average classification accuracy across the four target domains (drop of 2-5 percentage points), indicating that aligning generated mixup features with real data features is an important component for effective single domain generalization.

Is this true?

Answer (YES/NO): YES